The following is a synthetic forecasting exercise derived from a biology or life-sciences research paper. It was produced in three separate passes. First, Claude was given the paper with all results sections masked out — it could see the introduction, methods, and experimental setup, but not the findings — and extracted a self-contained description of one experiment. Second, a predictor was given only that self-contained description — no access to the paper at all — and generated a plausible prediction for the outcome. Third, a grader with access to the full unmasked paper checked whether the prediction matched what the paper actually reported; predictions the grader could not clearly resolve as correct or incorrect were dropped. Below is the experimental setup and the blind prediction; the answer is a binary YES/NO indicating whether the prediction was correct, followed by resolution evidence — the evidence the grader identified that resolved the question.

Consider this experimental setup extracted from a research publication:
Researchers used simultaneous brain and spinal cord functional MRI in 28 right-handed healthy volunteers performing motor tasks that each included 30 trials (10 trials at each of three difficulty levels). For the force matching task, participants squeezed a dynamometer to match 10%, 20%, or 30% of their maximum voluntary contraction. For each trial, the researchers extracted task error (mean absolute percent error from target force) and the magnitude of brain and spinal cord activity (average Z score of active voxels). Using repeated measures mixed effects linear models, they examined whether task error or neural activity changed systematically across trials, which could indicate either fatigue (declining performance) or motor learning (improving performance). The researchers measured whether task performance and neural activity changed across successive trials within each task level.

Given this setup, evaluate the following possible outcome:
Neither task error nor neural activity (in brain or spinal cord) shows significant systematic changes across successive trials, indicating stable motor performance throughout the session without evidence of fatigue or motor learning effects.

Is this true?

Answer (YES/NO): NO